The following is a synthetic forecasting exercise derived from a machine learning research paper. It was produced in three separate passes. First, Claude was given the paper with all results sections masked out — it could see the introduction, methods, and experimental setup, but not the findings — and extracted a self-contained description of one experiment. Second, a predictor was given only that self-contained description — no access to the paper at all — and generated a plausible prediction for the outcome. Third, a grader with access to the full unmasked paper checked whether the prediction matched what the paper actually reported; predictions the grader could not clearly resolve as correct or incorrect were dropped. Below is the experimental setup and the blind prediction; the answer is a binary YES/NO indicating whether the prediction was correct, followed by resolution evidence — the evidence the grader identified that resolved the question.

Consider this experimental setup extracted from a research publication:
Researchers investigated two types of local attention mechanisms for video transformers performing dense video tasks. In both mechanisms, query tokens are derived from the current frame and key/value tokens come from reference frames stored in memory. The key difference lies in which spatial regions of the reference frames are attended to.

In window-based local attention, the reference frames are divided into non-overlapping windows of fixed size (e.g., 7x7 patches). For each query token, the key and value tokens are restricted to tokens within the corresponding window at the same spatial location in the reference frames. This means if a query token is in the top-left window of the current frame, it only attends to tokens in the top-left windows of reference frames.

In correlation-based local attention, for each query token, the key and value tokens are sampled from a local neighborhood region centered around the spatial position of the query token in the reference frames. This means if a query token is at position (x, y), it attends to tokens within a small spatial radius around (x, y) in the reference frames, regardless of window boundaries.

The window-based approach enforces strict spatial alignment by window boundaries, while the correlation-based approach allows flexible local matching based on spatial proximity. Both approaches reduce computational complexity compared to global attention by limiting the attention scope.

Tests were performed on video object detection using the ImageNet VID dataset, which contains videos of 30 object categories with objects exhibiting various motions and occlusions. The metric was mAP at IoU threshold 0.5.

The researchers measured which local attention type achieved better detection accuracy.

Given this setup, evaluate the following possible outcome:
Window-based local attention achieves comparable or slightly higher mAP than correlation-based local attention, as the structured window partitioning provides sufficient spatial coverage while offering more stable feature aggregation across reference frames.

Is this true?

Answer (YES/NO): NO